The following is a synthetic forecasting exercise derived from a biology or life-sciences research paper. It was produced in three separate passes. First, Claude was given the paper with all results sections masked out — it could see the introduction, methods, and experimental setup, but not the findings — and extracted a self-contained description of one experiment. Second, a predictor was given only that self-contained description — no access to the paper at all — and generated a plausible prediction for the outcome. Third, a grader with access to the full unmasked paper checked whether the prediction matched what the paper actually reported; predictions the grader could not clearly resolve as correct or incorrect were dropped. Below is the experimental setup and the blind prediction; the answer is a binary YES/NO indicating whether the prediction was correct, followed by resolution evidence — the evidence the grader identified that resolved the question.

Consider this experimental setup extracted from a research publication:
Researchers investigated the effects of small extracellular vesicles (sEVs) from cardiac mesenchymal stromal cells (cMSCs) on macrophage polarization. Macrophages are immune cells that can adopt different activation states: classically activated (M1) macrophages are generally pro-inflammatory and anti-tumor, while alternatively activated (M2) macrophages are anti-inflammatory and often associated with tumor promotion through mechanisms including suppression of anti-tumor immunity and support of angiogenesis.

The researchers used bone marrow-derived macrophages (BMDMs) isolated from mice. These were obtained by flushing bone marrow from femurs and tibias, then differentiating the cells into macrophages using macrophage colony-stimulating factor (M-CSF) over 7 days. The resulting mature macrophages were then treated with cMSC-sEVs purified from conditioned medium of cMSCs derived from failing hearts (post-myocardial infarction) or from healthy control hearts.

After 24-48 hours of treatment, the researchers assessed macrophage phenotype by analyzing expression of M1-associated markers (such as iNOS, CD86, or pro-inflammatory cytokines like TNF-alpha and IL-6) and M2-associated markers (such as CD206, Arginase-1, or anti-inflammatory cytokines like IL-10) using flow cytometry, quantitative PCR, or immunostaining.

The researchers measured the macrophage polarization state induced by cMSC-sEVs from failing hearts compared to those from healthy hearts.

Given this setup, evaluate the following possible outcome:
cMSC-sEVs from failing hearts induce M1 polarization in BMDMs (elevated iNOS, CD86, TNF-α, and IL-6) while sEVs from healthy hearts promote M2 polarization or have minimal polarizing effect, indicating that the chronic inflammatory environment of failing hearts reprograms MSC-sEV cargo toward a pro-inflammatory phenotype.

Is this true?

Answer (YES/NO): NO